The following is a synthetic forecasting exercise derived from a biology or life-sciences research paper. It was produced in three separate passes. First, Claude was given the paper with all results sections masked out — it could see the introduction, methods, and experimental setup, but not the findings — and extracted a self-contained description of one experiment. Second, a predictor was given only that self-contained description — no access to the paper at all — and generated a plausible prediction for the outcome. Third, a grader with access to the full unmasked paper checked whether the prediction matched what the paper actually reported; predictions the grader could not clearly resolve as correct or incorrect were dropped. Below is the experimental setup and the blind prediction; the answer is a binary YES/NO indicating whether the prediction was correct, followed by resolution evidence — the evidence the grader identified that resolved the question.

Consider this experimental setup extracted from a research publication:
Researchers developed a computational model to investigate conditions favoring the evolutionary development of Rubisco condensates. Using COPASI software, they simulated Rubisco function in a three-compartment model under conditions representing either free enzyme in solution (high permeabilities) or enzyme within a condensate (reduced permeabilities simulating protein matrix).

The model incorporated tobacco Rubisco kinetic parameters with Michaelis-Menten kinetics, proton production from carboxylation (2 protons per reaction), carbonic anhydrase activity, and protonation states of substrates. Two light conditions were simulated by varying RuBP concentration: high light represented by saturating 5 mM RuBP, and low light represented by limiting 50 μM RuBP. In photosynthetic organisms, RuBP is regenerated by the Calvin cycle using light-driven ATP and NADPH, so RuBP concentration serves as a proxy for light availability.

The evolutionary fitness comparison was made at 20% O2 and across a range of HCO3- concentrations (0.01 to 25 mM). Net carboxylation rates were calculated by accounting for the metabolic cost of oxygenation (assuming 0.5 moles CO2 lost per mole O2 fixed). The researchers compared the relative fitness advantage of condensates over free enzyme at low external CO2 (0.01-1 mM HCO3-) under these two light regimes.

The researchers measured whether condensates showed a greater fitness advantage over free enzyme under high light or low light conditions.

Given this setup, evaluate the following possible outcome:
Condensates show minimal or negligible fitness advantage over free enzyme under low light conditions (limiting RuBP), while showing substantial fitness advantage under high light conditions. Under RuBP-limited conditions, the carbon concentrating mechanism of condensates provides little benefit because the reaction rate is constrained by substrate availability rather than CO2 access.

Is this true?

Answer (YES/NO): NO